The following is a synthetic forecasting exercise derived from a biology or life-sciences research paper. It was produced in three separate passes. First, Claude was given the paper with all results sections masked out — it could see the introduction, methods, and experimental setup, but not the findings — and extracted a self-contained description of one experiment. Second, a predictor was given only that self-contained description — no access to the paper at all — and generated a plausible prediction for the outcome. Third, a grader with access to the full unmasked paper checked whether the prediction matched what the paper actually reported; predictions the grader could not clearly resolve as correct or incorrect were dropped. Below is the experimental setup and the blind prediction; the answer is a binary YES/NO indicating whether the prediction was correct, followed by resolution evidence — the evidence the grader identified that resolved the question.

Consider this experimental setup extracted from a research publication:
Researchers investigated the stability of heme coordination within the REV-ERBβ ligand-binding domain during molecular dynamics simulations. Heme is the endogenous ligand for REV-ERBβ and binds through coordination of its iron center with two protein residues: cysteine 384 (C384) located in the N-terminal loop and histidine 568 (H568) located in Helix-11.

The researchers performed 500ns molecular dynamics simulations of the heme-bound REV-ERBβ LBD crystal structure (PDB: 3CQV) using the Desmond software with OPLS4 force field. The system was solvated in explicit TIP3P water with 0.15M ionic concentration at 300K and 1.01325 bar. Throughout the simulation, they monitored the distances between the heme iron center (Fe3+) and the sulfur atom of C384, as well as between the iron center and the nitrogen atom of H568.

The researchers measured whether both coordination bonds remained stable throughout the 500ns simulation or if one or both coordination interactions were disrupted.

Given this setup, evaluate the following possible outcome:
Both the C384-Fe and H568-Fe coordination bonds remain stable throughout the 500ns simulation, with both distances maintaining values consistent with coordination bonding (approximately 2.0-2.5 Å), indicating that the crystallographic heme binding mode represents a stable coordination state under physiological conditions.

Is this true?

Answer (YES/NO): YES